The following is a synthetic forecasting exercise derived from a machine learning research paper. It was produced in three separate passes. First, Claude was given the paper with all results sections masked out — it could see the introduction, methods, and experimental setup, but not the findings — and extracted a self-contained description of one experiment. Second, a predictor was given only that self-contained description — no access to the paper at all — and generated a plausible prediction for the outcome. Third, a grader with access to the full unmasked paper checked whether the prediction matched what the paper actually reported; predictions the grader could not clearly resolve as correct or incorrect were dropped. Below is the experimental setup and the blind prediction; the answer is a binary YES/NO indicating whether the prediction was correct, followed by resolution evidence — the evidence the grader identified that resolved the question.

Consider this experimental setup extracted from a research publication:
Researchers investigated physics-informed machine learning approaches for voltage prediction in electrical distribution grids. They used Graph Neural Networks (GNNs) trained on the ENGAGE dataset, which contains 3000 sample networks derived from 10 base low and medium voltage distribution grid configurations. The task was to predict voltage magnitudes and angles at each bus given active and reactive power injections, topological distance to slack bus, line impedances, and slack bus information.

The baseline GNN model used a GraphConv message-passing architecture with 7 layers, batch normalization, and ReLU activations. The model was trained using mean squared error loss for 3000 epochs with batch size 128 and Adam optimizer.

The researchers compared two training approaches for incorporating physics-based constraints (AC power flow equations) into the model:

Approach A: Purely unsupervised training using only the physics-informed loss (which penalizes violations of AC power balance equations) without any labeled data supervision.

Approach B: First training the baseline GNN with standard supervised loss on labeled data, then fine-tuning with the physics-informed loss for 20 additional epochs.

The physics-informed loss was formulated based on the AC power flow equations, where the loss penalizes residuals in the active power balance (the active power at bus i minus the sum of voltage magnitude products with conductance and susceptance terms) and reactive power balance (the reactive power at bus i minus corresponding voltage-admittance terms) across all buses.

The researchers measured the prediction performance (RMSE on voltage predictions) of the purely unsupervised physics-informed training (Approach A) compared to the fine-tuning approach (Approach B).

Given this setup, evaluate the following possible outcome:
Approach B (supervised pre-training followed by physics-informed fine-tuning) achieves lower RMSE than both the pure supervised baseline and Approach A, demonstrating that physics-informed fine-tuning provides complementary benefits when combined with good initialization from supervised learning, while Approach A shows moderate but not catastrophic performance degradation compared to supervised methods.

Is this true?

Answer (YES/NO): NO